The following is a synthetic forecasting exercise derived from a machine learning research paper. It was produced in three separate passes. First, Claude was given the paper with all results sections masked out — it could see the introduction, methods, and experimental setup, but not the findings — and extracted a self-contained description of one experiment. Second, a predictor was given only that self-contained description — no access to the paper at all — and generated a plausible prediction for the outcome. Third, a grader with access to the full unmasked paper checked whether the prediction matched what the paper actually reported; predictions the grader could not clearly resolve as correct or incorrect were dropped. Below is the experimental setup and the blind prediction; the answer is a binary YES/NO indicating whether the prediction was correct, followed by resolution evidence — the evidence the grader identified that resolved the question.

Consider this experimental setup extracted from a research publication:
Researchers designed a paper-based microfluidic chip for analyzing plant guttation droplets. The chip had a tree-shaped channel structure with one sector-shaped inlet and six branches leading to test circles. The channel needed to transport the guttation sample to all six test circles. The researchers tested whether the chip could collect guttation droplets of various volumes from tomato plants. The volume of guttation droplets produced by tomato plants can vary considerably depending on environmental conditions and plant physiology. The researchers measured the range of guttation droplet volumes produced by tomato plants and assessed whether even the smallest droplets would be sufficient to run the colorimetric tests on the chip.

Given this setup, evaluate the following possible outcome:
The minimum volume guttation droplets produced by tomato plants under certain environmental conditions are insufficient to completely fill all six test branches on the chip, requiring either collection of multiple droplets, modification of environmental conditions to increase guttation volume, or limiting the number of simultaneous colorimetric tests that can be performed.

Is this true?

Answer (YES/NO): NO